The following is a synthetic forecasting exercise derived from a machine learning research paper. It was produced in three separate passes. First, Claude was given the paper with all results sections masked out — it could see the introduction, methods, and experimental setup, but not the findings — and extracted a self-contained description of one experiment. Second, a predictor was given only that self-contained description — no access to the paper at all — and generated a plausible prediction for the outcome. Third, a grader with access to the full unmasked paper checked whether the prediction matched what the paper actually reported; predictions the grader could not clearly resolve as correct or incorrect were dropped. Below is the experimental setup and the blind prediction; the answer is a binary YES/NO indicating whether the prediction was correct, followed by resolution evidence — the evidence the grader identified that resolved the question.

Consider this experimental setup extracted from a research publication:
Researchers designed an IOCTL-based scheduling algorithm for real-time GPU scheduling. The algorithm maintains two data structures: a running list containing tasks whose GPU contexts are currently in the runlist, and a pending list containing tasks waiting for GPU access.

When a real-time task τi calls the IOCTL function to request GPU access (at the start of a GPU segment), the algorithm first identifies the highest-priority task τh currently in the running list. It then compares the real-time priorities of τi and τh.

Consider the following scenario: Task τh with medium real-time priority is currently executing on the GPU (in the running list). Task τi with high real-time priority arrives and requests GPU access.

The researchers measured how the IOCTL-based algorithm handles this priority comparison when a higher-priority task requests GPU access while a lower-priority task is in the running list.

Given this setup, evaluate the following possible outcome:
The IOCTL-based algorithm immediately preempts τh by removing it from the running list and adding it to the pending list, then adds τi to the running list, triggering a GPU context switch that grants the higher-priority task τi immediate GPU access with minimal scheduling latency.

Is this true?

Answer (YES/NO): YES